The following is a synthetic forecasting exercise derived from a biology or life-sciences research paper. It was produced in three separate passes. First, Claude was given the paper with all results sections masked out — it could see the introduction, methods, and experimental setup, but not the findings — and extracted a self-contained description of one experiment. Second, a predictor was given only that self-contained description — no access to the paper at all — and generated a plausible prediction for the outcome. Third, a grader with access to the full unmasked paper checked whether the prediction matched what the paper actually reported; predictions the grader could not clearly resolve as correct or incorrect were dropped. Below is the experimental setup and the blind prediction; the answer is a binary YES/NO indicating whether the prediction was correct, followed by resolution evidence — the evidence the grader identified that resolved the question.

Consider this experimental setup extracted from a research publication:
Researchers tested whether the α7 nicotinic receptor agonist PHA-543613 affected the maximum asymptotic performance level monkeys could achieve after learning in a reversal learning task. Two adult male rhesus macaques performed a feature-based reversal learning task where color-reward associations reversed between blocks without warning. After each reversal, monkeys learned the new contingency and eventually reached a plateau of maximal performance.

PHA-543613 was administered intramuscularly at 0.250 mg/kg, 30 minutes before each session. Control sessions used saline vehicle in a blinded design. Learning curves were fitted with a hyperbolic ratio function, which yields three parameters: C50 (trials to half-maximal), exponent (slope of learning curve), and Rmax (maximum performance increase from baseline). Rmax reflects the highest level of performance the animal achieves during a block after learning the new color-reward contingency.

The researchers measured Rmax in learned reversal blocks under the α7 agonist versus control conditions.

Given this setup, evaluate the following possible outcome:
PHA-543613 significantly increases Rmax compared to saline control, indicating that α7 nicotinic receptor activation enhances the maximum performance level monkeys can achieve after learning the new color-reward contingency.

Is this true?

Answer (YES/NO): NO